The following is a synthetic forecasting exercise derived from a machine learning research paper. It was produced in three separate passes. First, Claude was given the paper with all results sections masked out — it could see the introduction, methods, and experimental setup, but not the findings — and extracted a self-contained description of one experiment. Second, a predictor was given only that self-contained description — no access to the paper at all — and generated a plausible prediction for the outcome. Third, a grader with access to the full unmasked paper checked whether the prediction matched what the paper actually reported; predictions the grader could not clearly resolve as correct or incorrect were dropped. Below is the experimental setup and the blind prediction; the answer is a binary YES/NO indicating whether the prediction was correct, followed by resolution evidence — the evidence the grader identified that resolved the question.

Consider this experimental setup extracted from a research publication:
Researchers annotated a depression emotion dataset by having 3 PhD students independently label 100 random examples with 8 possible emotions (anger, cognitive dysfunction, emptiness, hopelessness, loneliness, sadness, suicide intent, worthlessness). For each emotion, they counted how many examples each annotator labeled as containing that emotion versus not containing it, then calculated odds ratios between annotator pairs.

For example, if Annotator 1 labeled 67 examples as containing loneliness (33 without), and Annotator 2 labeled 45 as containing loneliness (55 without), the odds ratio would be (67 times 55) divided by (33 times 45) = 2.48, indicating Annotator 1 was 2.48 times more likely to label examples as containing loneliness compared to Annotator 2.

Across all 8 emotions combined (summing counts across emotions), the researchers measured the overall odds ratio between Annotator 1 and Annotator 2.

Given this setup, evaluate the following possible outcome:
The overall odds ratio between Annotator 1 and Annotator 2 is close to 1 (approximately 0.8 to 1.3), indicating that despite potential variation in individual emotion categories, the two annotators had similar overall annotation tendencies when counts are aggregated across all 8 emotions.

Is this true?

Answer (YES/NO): NO